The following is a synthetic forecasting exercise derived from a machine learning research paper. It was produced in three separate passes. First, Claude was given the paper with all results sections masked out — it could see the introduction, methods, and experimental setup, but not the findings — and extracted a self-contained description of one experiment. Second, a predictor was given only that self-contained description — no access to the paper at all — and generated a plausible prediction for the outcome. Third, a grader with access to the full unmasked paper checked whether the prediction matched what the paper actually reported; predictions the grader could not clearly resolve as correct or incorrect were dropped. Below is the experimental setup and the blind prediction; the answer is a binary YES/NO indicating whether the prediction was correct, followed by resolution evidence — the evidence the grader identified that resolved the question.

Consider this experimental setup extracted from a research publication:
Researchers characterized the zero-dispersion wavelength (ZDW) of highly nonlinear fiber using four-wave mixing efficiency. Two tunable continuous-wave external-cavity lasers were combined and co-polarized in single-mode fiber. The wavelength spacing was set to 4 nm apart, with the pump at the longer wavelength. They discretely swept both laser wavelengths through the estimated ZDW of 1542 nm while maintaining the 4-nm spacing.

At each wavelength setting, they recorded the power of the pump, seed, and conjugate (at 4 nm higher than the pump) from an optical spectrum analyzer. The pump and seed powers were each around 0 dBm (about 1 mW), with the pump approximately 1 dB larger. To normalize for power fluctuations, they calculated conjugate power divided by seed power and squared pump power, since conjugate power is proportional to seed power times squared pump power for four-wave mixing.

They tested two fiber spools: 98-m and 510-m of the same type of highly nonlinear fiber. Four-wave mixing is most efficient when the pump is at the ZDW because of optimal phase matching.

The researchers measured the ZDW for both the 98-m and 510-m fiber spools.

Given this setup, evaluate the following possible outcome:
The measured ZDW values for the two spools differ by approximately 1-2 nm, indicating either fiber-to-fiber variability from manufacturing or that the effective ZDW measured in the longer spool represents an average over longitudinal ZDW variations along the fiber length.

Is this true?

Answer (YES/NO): YES